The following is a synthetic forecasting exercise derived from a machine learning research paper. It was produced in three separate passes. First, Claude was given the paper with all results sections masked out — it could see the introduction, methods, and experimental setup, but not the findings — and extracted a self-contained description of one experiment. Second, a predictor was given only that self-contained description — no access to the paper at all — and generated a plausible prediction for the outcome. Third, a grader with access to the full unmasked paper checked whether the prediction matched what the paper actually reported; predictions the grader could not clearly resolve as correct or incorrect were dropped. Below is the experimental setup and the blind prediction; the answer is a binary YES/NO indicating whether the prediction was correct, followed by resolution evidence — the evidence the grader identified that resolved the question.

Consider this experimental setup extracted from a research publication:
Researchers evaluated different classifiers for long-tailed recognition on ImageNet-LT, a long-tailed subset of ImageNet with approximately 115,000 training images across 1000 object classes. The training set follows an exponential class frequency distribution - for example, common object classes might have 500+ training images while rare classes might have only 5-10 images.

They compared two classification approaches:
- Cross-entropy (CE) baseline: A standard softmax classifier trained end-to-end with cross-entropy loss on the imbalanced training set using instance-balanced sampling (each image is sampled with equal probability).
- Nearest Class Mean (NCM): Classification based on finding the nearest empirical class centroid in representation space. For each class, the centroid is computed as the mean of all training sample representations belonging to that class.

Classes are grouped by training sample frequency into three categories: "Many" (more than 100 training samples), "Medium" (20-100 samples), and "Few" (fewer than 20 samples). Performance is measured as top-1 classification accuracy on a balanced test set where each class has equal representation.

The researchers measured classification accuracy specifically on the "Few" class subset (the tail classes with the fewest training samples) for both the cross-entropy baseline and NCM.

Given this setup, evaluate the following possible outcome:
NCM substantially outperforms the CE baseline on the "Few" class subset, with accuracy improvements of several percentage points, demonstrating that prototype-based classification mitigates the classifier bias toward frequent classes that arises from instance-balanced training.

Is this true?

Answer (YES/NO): YES